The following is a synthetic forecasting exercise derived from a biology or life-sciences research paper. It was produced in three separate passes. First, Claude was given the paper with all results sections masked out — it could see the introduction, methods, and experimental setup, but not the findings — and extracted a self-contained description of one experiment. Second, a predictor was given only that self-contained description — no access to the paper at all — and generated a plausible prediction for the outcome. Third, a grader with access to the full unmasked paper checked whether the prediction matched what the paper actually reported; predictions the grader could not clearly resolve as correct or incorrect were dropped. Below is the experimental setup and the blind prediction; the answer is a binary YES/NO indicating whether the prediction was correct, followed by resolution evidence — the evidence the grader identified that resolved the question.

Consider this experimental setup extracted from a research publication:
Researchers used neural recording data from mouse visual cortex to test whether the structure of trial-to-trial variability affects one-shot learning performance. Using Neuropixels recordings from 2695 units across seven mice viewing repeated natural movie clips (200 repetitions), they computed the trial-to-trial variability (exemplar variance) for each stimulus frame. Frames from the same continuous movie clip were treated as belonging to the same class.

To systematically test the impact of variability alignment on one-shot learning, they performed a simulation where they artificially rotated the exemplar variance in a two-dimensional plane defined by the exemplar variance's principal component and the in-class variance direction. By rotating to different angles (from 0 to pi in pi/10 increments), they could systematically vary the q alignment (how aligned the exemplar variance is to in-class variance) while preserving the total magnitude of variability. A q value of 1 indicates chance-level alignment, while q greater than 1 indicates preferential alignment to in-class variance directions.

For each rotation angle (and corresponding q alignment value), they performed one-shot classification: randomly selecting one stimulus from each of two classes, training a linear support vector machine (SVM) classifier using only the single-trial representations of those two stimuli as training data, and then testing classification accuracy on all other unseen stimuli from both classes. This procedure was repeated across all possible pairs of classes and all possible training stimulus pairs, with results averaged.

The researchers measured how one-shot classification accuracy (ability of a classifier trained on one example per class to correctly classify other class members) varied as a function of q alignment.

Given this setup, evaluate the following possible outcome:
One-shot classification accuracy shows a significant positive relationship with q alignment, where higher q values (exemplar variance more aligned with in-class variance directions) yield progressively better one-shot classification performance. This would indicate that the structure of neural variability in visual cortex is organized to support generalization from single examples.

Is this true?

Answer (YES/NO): YES